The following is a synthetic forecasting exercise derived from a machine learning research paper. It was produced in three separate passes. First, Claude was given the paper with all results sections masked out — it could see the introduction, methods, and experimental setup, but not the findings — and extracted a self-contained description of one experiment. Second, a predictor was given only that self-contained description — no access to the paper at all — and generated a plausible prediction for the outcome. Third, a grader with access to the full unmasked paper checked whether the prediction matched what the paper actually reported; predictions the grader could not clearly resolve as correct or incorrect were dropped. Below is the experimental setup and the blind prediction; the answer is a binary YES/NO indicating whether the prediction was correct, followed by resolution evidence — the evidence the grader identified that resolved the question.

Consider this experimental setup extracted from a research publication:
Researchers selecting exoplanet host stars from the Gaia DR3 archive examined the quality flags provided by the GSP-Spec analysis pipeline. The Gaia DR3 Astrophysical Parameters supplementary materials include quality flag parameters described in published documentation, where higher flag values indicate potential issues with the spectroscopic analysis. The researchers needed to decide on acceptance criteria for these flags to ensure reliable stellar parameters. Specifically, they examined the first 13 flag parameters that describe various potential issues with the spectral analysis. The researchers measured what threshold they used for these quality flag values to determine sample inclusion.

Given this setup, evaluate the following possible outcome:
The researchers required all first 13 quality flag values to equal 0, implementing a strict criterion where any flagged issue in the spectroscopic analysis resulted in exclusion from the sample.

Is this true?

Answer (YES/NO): NO